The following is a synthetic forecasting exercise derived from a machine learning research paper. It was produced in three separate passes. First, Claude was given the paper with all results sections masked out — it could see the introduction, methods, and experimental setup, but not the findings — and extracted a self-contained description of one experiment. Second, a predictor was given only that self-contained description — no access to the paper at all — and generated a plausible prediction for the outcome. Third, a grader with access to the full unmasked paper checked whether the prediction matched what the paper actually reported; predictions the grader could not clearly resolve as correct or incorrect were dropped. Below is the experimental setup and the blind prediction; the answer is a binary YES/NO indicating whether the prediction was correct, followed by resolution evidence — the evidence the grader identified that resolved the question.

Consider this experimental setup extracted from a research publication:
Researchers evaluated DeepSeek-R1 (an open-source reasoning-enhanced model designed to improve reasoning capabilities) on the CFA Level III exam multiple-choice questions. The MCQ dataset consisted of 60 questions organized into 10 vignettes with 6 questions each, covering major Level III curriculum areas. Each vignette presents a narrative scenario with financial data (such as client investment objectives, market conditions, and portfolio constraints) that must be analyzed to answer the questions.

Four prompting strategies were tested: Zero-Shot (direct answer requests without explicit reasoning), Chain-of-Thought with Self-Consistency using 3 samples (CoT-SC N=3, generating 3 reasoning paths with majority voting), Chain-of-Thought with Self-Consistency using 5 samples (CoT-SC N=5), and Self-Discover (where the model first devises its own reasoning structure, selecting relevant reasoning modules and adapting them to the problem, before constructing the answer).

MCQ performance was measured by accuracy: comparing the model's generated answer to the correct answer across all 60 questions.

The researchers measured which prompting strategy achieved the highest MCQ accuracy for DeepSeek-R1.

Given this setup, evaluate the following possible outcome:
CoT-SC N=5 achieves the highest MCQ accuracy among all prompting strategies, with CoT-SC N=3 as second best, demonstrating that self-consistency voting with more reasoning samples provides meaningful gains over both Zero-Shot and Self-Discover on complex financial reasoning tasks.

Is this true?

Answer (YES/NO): NO